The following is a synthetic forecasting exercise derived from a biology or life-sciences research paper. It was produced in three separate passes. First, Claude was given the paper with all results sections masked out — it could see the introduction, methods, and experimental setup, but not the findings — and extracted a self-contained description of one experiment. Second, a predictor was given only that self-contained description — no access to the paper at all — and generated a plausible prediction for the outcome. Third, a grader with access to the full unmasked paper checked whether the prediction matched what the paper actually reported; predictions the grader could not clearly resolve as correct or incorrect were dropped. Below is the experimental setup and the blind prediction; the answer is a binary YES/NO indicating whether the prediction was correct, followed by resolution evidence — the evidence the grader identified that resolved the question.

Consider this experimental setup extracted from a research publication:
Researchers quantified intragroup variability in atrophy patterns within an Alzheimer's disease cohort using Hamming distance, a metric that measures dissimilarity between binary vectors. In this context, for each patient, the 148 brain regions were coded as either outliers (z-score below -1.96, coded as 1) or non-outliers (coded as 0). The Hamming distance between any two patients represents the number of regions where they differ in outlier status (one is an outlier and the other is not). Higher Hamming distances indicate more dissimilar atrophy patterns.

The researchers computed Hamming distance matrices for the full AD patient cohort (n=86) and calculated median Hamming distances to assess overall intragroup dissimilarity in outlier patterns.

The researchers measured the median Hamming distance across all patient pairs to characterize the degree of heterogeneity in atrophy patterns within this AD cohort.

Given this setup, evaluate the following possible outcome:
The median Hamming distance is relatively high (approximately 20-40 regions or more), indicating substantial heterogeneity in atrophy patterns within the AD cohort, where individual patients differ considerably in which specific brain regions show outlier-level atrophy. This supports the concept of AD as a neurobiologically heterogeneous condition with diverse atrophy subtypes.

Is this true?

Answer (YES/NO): YES